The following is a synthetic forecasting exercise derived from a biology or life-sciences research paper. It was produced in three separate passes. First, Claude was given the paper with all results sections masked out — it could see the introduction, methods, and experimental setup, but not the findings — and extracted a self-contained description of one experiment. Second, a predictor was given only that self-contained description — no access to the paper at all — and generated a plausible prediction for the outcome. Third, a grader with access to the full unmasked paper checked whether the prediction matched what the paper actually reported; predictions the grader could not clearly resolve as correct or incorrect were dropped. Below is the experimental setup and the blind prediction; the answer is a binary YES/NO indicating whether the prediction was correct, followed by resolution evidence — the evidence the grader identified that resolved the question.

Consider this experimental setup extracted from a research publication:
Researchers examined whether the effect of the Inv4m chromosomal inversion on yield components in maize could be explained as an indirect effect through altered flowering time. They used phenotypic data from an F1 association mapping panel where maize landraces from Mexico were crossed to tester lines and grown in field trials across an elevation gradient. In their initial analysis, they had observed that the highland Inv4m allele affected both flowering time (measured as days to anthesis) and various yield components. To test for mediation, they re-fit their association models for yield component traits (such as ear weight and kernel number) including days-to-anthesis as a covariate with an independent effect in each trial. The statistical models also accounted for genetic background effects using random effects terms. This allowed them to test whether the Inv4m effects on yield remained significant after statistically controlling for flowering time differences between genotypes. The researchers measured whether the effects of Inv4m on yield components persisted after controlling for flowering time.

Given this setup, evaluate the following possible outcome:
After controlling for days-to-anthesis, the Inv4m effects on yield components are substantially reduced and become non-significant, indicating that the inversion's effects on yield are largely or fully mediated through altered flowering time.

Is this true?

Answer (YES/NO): NO